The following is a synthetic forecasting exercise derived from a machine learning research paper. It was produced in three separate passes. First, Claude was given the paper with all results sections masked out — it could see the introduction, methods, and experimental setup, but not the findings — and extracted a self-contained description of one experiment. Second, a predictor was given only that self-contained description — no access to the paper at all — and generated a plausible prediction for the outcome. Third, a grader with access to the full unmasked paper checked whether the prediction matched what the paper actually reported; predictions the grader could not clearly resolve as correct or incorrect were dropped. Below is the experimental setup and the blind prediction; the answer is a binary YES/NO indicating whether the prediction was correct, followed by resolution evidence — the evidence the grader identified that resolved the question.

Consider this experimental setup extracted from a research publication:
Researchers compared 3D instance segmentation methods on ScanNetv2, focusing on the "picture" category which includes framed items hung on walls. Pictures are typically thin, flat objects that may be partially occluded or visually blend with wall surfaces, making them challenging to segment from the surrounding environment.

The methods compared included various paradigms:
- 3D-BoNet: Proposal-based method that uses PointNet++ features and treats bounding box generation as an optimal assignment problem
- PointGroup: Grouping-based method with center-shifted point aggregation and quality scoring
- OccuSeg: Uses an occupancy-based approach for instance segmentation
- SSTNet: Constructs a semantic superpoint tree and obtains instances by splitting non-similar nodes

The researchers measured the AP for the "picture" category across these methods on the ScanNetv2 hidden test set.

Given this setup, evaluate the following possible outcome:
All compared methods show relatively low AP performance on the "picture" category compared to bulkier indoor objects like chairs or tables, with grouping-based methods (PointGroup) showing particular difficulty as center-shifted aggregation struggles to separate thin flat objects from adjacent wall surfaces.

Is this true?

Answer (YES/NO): NO